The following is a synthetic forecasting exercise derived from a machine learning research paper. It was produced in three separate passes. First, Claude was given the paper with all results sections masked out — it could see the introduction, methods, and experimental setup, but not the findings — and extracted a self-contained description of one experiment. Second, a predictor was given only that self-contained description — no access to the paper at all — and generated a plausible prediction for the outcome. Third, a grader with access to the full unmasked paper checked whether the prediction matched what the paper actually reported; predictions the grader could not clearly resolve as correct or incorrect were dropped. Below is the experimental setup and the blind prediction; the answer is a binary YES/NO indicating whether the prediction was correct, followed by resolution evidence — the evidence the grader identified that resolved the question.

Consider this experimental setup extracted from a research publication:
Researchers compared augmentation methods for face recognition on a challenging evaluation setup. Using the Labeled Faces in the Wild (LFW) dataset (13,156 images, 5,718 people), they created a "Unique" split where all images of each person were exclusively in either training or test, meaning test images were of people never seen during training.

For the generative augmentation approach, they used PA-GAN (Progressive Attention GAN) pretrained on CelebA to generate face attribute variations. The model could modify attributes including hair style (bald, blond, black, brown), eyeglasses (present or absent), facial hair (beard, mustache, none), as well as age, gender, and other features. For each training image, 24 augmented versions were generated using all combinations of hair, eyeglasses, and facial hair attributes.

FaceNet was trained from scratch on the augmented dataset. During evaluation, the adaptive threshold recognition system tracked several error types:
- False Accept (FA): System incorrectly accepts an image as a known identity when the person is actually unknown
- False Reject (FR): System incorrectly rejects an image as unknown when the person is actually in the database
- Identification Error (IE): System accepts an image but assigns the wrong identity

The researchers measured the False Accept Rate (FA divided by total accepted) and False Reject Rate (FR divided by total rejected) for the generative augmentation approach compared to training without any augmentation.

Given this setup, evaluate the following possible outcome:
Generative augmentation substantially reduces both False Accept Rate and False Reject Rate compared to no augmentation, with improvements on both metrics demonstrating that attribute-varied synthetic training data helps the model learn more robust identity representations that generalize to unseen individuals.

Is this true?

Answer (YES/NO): NO